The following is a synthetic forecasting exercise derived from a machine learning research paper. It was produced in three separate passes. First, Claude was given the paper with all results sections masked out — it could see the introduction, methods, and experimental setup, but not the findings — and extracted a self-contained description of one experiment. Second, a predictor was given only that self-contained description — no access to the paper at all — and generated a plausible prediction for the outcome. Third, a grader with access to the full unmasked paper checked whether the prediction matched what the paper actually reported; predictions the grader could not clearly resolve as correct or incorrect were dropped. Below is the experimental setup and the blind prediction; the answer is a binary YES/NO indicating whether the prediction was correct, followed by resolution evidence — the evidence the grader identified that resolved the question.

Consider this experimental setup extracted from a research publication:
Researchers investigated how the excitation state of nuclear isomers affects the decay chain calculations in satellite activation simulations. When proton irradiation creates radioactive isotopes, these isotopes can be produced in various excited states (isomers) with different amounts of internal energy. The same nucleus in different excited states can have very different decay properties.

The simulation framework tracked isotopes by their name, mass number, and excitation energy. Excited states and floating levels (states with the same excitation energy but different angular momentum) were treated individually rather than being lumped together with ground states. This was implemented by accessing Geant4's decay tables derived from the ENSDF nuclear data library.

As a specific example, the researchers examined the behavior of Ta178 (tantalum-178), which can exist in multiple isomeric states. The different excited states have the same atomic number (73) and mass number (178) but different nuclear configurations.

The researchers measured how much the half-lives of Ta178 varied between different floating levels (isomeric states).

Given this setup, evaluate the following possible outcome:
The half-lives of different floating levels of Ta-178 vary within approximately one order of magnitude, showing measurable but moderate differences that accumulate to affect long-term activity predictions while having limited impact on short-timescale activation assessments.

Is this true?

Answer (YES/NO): NO